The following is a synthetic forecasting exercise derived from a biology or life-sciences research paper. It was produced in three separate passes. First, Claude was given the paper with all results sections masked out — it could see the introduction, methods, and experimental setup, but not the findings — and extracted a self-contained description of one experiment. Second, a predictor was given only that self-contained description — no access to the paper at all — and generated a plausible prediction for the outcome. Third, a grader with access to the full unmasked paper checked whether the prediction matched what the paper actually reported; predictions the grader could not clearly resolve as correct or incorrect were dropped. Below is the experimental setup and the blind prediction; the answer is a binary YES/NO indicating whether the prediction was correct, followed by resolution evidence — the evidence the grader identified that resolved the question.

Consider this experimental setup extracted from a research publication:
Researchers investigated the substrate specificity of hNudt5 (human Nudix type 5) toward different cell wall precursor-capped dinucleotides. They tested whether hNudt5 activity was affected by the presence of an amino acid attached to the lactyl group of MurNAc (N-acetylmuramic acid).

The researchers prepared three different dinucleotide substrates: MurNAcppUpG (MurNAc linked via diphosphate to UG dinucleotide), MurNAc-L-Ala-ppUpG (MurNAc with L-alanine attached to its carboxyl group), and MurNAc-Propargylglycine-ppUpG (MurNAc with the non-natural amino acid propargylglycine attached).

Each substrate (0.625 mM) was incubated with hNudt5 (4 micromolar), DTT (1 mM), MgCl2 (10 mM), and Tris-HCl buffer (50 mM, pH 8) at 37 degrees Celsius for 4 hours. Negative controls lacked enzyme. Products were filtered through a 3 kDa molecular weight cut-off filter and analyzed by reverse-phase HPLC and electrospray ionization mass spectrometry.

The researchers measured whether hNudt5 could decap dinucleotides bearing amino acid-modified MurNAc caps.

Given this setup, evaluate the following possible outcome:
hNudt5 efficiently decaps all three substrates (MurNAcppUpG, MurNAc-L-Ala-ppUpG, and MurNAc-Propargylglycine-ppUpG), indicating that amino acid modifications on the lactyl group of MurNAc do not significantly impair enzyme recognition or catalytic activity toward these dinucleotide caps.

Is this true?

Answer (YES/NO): NO